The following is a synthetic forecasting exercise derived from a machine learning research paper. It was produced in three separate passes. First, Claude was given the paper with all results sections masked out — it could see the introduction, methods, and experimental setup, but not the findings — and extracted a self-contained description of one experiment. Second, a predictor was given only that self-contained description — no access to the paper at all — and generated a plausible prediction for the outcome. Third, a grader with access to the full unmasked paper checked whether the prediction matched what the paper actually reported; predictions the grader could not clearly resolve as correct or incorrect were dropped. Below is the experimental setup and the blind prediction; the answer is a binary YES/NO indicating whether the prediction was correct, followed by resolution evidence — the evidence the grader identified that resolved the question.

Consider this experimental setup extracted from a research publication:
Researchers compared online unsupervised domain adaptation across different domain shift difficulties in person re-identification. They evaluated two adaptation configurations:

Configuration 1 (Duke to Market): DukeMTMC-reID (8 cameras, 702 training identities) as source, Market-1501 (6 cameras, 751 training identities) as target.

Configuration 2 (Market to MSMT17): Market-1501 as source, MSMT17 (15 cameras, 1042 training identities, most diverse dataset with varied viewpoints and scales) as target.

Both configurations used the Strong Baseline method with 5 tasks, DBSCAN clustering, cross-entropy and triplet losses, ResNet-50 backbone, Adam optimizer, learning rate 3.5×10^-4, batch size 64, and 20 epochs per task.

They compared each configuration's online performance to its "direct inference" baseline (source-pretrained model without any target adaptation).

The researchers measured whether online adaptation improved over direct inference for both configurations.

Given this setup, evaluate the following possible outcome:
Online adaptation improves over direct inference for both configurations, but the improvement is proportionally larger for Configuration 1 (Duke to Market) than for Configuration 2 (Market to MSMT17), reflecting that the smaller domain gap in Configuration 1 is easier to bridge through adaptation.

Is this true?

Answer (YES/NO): NO